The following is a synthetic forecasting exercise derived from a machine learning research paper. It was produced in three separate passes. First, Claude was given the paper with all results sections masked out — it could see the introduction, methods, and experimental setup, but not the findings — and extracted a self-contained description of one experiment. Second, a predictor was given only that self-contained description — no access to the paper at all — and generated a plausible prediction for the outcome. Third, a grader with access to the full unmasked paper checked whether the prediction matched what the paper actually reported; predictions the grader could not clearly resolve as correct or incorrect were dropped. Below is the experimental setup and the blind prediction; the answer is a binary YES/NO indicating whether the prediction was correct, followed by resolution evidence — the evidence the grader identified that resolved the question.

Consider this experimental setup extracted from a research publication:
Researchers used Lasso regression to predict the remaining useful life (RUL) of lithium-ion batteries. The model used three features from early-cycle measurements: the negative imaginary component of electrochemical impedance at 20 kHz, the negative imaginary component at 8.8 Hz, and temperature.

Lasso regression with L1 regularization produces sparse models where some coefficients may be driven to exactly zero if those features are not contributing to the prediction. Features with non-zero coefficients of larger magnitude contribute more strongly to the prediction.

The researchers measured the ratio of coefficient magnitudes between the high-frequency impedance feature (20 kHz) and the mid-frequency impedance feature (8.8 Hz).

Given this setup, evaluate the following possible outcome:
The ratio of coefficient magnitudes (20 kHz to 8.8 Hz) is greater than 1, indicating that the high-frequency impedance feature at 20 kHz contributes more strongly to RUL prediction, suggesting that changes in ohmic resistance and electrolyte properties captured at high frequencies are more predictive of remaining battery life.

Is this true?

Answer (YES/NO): YES